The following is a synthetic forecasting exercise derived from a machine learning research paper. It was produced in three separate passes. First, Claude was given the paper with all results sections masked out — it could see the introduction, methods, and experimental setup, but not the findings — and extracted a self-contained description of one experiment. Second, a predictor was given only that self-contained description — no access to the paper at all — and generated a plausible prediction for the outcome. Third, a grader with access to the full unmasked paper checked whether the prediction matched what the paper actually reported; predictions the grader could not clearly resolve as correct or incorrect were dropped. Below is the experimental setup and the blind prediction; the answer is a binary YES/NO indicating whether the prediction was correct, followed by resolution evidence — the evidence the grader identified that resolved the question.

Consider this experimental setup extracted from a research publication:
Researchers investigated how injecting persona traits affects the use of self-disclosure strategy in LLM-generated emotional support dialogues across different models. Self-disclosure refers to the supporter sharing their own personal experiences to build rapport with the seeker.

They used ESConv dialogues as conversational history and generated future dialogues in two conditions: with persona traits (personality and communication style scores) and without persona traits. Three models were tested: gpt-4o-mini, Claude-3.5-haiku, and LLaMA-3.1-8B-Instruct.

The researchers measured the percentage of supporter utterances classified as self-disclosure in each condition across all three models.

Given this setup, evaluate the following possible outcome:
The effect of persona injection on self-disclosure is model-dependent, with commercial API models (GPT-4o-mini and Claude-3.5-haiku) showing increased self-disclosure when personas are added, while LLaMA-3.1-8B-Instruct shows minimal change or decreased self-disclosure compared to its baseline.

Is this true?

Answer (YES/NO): NO